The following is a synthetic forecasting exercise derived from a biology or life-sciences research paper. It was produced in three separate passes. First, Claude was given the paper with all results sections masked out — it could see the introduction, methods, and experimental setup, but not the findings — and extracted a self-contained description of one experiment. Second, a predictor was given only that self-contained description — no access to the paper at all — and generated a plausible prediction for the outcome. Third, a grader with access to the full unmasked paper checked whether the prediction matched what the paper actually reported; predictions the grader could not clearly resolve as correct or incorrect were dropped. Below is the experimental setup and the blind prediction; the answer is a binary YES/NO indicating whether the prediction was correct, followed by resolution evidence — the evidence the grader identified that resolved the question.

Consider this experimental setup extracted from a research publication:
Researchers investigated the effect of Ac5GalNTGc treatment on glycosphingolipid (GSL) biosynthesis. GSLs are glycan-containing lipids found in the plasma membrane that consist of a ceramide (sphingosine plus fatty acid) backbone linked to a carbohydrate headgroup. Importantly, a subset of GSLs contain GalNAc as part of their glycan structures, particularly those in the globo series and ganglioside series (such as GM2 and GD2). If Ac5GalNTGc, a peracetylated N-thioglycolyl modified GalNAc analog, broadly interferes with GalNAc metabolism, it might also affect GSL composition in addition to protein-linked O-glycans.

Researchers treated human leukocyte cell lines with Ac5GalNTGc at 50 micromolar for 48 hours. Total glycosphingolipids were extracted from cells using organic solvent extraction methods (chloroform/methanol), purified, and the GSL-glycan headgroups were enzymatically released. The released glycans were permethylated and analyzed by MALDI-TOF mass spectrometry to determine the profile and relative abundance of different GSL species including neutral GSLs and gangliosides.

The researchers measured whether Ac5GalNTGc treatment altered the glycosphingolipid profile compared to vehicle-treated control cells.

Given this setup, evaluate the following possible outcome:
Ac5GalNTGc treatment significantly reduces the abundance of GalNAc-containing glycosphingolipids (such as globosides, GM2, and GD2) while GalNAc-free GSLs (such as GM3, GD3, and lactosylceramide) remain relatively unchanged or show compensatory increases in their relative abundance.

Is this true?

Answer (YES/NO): NO